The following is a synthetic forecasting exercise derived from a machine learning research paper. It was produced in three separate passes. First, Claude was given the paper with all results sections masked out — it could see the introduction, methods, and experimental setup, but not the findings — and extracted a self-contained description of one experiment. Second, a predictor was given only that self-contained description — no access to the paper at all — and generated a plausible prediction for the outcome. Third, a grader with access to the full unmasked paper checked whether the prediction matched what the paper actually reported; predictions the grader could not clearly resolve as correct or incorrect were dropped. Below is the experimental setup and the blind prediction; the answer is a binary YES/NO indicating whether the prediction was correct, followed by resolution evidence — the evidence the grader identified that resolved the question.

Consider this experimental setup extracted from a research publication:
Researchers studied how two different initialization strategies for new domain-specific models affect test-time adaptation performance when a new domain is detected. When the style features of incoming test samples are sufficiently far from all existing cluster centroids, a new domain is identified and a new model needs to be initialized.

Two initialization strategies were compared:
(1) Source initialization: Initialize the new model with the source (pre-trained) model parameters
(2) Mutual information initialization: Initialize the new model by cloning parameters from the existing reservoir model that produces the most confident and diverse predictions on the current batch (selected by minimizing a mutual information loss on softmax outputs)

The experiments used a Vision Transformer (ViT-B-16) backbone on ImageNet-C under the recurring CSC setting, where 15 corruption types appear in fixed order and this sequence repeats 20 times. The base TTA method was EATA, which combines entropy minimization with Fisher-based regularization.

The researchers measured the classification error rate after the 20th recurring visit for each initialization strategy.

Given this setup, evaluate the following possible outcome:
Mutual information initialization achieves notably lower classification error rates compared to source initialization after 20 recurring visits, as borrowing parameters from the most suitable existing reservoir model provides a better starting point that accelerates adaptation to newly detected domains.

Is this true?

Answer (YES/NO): YES